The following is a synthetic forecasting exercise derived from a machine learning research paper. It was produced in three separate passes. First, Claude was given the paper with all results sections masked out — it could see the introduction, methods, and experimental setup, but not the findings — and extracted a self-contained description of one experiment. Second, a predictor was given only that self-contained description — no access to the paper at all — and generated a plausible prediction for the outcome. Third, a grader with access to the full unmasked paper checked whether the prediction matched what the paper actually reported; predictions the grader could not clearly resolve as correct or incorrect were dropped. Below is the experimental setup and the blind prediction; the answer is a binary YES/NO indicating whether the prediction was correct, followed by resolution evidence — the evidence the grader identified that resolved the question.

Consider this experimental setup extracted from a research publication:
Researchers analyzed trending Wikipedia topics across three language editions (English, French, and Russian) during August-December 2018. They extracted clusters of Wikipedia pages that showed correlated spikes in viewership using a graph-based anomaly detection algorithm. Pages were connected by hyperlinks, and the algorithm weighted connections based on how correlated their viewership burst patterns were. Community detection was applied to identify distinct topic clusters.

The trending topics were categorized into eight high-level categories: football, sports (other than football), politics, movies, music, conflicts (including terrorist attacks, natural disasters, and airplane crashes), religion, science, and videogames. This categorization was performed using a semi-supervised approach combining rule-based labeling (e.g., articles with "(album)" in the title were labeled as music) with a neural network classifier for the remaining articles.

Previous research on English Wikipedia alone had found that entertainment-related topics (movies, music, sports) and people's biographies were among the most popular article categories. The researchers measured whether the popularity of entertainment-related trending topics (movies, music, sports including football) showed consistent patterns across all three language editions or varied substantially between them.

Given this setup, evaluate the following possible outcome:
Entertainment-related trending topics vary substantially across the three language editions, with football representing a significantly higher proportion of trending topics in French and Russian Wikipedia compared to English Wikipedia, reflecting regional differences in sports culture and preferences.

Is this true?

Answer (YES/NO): NO